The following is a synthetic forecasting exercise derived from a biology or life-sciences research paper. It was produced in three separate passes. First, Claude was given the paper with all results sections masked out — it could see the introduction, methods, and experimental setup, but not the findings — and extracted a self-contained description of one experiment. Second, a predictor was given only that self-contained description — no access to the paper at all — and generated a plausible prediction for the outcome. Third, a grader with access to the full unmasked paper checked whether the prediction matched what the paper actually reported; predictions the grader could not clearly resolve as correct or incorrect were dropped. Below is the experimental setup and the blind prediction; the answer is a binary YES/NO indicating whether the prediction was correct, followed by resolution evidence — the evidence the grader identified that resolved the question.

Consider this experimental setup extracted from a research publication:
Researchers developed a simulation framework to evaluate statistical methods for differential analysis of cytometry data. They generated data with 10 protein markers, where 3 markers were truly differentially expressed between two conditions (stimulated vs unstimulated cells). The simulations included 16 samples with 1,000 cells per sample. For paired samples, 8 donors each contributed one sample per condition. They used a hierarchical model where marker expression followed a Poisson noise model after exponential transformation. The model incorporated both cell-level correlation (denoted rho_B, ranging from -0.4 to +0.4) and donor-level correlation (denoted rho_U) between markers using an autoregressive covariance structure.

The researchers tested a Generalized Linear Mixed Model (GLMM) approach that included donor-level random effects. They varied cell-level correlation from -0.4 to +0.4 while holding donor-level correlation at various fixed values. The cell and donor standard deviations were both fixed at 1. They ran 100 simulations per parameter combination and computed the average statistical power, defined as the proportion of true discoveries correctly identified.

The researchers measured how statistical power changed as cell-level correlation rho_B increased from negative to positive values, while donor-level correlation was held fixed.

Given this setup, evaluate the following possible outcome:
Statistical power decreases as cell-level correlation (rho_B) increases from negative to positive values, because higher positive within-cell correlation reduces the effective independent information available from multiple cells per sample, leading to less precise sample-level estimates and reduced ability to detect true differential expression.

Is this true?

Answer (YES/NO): NO